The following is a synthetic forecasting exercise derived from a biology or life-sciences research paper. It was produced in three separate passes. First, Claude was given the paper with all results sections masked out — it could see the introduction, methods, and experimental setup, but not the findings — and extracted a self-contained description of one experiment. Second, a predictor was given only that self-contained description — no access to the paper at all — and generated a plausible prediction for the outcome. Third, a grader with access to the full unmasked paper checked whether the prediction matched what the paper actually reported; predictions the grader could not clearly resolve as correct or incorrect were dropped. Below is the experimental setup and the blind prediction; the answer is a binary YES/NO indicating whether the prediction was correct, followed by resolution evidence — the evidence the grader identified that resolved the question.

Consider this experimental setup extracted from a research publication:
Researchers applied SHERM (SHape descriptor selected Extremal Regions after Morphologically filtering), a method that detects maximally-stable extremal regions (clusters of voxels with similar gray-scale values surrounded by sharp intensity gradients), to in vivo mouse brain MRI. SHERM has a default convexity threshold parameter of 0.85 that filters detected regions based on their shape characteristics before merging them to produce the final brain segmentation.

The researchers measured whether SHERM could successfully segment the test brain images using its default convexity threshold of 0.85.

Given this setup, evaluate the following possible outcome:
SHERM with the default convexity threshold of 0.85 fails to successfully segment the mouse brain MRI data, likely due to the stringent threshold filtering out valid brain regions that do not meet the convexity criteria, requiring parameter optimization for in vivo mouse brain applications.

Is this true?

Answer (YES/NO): YES